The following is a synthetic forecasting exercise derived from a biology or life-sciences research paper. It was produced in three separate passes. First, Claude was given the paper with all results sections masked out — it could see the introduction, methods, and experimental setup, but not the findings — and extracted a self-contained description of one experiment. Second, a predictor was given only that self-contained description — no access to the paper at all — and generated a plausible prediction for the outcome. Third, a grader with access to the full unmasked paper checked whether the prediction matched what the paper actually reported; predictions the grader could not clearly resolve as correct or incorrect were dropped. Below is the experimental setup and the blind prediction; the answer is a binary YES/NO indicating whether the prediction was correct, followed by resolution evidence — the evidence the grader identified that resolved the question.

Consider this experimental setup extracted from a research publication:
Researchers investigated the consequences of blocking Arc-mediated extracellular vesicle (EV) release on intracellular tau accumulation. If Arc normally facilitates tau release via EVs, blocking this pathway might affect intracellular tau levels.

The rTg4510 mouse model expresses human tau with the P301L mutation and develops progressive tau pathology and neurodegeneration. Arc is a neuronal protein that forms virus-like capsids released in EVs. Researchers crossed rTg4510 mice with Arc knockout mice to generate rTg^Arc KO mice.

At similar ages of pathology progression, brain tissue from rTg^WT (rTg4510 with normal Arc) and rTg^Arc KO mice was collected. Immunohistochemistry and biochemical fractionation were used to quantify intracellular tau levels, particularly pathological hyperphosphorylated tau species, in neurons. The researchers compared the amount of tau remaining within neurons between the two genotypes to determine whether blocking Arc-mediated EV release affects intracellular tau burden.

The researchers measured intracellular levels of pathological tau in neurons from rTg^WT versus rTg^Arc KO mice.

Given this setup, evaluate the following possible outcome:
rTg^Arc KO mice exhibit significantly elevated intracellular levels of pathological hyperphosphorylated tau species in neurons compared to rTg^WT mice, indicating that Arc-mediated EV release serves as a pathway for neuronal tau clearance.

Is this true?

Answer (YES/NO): YES